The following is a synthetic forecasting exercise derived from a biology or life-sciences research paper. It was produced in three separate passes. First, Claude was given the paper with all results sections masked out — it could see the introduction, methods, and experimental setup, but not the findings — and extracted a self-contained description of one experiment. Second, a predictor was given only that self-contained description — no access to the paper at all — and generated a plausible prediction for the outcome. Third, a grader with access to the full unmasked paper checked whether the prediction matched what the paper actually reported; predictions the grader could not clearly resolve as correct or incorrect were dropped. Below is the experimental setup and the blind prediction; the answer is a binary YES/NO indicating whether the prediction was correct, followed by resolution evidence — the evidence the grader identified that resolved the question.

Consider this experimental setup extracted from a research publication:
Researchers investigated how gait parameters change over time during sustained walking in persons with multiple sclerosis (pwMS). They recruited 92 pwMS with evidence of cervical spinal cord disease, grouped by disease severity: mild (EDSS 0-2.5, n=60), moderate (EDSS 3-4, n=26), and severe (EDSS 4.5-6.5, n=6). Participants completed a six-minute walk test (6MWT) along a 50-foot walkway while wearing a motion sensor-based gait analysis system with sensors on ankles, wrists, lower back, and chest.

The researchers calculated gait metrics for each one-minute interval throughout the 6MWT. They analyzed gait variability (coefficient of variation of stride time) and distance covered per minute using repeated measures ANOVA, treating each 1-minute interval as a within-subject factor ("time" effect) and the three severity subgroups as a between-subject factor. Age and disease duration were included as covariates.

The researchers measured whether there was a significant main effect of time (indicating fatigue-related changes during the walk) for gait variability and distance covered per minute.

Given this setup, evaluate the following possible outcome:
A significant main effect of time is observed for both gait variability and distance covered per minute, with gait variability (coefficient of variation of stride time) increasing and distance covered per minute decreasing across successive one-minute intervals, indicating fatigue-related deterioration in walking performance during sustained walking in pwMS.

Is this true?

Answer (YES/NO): NO